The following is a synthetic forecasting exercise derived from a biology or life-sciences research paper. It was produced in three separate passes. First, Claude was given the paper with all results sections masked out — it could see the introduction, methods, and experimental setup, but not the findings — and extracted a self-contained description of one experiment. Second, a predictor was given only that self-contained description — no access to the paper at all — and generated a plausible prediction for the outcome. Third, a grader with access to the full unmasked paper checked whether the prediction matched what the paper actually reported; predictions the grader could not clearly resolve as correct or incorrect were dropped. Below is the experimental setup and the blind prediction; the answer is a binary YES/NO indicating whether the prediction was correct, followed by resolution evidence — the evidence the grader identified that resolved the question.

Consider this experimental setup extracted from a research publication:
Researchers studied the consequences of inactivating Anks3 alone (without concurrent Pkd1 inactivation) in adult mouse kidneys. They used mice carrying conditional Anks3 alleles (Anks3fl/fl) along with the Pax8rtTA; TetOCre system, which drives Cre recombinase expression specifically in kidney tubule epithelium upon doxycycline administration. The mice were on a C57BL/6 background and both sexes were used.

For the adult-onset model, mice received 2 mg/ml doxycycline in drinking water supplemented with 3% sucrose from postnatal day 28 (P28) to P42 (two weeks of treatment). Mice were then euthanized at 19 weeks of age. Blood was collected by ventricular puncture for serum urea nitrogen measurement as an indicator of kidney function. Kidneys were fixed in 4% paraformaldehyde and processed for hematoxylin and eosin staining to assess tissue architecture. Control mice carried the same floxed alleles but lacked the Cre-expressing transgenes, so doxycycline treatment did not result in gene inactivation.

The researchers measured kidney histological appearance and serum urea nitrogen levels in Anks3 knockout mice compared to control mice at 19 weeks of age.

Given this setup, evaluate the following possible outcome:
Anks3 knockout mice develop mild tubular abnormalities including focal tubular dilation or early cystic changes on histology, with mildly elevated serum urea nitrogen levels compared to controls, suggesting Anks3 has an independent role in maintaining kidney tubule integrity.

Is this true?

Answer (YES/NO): NO